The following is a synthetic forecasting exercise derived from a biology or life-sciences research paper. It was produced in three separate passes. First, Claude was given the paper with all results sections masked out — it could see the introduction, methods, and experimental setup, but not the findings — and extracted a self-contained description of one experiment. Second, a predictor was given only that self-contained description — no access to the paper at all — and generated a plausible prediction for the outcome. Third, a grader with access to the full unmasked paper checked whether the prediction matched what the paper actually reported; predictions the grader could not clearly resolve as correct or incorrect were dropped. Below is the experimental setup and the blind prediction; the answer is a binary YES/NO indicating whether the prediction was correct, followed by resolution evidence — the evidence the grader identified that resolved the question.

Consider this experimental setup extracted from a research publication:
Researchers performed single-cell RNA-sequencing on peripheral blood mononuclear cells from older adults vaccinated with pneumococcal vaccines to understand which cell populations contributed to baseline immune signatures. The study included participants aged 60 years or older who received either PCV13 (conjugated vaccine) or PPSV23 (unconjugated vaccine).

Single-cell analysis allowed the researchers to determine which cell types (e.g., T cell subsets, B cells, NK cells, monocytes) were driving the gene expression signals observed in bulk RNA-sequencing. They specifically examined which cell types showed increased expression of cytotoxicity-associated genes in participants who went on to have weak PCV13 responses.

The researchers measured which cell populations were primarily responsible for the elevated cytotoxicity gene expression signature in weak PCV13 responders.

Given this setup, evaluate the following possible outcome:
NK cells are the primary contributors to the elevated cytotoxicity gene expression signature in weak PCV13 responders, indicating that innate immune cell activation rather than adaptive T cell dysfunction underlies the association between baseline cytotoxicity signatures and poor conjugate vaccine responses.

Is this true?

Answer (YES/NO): YES